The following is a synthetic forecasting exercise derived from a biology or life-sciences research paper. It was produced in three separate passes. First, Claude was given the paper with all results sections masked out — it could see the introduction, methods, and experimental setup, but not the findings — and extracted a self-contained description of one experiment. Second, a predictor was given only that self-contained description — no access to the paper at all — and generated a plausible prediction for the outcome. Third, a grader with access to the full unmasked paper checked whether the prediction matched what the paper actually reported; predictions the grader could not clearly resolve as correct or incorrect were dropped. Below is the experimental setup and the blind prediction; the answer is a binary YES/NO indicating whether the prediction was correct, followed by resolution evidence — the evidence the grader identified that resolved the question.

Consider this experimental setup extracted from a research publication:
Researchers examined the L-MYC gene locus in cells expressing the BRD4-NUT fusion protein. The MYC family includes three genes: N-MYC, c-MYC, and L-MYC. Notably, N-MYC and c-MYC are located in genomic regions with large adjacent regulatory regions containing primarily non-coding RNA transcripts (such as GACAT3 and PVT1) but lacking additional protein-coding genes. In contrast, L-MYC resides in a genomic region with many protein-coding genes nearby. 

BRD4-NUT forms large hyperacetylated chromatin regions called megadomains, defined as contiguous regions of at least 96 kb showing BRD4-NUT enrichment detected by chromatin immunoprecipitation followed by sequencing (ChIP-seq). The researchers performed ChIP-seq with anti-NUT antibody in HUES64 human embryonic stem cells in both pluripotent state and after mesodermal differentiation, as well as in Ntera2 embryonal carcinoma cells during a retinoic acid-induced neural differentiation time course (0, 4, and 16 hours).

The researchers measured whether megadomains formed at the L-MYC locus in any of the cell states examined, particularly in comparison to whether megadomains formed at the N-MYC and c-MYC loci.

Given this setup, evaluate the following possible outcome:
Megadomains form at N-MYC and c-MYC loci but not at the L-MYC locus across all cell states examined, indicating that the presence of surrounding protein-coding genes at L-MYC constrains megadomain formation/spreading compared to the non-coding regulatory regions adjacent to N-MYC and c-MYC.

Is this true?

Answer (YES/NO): NO